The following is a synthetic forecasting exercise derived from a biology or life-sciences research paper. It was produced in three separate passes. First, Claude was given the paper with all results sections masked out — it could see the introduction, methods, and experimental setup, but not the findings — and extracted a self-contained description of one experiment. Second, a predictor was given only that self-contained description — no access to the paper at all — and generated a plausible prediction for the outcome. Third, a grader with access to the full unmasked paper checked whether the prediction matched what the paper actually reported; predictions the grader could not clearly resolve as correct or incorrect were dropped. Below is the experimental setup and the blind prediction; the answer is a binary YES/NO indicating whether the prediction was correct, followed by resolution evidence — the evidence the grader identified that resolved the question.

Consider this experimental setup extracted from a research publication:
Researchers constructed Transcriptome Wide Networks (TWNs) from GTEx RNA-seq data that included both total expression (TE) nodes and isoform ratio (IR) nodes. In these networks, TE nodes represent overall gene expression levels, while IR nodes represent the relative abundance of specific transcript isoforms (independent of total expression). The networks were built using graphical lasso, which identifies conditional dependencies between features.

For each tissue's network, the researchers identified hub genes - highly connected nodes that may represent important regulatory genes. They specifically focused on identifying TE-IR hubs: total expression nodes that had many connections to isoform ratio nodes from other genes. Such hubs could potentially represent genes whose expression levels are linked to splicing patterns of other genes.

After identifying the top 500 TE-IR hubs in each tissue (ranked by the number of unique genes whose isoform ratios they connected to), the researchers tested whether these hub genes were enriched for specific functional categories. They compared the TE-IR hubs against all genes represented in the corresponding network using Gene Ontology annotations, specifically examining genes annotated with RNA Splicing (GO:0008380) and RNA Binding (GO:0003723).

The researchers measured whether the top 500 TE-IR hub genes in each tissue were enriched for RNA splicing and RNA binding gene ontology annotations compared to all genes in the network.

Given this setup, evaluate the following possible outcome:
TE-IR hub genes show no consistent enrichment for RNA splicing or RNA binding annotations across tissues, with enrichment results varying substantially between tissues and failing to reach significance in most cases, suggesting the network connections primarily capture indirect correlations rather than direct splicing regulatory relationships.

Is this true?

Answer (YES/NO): NO